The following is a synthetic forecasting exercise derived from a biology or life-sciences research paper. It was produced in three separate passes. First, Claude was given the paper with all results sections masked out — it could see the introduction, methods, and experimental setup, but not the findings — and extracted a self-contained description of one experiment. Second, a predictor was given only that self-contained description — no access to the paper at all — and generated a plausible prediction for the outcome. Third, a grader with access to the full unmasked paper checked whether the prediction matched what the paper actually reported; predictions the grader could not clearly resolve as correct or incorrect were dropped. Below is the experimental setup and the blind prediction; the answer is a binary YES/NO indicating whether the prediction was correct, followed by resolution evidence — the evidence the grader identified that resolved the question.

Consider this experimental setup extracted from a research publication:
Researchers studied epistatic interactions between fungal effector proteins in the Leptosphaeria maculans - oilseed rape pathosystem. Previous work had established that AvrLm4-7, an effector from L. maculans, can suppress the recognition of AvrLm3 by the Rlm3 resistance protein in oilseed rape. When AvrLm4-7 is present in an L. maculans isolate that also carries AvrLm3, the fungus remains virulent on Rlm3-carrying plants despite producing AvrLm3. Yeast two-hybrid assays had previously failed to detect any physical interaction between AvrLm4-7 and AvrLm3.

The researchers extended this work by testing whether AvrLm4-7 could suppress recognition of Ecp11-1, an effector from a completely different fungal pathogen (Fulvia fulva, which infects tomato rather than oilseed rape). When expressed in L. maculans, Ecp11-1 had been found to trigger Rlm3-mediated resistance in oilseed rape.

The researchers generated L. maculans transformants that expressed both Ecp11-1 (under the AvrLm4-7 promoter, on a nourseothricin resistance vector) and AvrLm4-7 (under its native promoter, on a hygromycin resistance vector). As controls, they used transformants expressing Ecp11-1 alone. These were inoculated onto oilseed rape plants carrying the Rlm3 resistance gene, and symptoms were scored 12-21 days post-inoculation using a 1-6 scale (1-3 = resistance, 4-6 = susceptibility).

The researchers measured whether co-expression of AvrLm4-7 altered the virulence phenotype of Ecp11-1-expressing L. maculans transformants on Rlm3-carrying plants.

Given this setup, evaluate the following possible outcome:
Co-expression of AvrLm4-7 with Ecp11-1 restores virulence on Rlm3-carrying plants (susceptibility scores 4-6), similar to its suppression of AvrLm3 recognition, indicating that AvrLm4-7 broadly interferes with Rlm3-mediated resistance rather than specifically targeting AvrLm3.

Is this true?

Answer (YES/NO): YES